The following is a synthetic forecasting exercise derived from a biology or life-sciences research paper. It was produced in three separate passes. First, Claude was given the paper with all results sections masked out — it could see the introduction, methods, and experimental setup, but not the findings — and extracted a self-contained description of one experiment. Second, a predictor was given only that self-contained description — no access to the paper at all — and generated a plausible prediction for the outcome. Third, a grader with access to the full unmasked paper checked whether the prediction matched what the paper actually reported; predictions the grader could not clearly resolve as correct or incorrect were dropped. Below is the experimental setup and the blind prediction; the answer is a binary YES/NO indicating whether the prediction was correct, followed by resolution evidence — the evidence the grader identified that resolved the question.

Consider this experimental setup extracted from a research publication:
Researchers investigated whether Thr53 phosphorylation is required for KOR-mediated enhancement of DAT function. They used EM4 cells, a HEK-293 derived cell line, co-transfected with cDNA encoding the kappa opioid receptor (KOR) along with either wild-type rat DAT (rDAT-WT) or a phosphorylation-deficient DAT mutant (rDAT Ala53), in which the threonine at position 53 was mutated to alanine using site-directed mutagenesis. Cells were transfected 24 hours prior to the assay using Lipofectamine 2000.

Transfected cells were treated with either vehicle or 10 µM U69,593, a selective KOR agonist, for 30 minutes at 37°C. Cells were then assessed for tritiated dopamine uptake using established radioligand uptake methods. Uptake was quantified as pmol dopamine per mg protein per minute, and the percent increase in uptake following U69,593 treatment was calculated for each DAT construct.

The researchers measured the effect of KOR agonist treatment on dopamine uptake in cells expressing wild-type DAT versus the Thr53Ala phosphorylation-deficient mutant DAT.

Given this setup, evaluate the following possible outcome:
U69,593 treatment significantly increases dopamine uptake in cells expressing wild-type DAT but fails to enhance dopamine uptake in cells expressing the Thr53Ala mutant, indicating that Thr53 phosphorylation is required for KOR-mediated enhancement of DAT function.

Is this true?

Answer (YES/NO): YES